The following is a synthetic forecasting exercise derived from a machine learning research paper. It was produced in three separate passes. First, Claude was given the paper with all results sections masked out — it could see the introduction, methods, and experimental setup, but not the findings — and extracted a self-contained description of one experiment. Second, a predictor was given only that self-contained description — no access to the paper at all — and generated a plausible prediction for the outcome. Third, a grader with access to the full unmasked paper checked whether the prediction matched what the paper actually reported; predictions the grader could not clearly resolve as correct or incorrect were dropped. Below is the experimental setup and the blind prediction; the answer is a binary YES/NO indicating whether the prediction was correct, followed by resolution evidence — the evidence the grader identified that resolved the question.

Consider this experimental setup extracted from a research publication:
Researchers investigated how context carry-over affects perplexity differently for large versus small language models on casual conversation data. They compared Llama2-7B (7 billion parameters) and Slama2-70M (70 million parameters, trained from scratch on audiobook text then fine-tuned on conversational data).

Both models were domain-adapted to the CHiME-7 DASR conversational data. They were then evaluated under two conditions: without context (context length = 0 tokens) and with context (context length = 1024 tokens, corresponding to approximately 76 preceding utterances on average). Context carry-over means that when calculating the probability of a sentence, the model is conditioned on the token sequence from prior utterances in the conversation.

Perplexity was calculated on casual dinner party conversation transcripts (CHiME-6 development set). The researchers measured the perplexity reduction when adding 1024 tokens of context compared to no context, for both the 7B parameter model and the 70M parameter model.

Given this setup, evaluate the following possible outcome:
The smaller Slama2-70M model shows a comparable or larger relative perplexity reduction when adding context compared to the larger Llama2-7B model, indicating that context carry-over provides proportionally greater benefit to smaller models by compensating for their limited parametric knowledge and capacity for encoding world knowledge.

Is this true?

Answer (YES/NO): NO